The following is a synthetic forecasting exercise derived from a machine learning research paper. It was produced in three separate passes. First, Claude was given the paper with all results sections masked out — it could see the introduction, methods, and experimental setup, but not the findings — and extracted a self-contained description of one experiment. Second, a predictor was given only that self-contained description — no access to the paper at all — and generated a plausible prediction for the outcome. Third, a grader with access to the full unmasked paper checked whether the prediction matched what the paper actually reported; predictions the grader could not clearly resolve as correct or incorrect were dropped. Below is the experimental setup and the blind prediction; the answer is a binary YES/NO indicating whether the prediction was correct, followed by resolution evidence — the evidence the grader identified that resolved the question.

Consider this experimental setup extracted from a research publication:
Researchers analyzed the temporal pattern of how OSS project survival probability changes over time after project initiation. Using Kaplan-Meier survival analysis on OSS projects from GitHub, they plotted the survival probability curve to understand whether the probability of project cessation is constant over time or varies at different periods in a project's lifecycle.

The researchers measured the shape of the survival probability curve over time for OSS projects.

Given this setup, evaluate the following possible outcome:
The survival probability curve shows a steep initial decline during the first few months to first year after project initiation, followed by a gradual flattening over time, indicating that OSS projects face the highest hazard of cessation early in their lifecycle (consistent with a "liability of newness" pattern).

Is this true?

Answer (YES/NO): NO